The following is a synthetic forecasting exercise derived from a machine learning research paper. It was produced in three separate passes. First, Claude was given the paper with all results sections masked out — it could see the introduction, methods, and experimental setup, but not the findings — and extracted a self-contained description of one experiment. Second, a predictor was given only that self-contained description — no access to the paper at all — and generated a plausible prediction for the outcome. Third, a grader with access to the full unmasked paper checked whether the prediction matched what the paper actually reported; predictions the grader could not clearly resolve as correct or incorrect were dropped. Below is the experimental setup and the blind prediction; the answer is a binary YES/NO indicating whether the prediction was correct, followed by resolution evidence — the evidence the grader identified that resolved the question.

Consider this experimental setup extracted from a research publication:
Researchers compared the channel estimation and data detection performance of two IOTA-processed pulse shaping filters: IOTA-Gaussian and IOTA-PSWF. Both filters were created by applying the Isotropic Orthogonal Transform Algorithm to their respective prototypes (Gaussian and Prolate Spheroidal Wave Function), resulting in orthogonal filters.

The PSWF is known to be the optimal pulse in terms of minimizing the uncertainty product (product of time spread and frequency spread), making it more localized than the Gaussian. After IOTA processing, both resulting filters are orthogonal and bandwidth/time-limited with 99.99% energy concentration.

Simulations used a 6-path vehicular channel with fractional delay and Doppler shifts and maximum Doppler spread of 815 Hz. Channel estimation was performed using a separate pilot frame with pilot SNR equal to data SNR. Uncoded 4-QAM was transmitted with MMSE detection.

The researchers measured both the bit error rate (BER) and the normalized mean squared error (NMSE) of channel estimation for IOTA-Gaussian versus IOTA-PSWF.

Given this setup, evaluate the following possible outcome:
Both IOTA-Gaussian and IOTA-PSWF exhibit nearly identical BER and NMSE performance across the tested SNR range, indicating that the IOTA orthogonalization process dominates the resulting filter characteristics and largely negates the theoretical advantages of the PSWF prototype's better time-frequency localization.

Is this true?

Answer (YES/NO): NO